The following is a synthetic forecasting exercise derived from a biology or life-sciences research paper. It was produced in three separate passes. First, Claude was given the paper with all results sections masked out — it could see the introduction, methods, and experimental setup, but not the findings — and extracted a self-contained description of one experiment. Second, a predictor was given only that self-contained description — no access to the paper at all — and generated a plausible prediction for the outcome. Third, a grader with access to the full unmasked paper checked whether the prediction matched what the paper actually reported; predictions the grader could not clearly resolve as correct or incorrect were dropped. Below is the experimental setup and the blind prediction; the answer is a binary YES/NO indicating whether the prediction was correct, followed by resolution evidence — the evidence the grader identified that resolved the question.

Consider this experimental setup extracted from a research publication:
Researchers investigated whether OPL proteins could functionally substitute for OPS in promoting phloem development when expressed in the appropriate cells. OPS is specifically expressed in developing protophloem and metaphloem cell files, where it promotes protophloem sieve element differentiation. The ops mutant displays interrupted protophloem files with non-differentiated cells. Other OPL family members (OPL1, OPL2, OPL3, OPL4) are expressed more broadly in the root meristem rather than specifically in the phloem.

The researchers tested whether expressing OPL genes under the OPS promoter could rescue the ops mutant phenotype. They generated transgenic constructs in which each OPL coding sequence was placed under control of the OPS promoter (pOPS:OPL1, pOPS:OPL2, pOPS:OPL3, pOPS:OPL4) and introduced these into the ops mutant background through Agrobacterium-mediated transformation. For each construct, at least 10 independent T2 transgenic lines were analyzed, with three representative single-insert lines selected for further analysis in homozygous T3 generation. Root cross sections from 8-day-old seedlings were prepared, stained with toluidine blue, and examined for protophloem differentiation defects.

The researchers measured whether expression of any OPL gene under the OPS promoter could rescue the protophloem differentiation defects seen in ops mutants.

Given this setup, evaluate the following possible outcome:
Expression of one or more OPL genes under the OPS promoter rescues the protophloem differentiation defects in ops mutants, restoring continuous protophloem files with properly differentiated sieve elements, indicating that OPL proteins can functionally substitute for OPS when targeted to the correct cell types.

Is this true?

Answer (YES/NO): YES